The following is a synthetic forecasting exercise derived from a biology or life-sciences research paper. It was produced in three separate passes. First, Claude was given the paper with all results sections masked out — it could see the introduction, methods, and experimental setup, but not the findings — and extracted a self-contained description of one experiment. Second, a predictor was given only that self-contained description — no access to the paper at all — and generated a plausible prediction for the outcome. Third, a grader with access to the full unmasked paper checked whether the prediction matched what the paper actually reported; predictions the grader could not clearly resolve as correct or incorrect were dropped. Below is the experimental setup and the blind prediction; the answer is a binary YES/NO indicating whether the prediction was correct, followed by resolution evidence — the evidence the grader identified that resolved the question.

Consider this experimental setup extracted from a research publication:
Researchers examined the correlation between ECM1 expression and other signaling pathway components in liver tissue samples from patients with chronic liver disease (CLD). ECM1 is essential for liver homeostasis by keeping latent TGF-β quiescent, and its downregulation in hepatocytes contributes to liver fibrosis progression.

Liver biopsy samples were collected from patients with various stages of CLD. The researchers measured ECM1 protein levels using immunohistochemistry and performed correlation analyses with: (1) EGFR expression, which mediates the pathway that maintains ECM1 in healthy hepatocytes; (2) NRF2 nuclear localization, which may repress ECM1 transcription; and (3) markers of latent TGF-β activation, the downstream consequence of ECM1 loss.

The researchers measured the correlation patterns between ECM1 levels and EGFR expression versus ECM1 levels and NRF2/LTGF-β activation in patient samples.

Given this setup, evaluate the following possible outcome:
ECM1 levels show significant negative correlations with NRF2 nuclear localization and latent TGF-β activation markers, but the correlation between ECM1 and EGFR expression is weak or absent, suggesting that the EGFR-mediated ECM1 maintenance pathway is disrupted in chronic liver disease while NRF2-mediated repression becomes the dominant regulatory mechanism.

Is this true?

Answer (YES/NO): NO